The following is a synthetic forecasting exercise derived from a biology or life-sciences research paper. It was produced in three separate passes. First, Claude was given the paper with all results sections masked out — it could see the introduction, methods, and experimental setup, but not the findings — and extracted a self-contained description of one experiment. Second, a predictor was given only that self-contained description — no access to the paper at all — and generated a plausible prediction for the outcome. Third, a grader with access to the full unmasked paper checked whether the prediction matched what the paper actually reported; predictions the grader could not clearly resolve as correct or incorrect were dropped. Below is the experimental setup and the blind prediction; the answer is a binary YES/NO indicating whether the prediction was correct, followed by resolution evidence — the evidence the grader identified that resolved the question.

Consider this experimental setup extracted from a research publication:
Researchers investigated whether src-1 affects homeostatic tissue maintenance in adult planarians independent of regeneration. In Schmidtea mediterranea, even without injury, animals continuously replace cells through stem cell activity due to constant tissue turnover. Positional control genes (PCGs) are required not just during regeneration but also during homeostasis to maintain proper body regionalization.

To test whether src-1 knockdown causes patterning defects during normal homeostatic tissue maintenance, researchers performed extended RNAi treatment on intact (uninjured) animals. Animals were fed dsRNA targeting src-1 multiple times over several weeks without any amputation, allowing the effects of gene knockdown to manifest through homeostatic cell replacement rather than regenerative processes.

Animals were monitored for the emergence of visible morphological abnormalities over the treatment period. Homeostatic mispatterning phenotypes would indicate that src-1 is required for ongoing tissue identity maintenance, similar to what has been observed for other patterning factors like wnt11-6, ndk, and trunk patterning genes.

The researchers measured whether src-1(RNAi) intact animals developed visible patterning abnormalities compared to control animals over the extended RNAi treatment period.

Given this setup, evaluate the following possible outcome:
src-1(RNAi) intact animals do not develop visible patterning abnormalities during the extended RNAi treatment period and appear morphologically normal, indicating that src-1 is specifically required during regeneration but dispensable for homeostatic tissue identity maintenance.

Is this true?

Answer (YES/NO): NO